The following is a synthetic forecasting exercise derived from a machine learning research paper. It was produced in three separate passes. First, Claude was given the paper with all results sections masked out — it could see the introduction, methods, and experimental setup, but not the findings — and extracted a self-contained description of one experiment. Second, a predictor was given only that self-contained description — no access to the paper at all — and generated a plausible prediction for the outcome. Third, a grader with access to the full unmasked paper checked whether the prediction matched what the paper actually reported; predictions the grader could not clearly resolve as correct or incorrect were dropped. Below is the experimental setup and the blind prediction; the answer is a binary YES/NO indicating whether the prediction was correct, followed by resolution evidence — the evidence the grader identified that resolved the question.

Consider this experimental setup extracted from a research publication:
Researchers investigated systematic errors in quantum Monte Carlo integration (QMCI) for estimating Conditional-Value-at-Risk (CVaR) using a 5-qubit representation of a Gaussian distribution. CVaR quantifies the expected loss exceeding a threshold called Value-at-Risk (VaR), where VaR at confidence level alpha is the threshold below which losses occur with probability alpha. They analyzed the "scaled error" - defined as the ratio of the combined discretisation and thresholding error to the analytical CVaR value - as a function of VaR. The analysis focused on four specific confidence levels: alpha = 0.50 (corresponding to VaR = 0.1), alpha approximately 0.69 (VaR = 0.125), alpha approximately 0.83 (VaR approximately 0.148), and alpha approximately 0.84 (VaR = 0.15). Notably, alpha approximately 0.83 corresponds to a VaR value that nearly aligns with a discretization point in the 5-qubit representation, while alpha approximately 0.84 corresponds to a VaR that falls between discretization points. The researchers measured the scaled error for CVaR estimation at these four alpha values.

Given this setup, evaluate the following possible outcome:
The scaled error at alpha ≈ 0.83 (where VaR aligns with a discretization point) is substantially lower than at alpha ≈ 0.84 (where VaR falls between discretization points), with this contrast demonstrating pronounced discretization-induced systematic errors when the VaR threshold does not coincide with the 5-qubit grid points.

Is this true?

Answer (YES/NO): YES